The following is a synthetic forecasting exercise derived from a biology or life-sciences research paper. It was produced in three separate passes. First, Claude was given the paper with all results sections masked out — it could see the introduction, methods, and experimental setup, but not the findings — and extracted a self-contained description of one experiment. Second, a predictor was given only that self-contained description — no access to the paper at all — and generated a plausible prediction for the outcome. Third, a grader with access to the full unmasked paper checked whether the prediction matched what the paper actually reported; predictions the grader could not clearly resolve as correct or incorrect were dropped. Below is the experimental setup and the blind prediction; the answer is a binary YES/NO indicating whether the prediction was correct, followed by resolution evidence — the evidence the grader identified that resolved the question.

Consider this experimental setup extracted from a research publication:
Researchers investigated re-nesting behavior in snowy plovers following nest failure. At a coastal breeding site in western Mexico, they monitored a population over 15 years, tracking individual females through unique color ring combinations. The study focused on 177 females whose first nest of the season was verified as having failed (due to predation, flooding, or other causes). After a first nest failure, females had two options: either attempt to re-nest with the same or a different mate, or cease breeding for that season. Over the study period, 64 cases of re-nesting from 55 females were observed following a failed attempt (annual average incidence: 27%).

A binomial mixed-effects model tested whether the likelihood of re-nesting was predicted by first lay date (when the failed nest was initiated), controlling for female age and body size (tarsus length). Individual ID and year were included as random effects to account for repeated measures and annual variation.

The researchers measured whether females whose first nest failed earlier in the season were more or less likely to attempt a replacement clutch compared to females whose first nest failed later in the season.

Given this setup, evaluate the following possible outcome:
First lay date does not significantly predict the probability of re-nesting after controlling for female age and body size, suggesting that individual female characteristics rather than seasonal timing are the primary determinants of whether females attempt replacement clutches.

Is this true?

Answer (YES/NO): NO